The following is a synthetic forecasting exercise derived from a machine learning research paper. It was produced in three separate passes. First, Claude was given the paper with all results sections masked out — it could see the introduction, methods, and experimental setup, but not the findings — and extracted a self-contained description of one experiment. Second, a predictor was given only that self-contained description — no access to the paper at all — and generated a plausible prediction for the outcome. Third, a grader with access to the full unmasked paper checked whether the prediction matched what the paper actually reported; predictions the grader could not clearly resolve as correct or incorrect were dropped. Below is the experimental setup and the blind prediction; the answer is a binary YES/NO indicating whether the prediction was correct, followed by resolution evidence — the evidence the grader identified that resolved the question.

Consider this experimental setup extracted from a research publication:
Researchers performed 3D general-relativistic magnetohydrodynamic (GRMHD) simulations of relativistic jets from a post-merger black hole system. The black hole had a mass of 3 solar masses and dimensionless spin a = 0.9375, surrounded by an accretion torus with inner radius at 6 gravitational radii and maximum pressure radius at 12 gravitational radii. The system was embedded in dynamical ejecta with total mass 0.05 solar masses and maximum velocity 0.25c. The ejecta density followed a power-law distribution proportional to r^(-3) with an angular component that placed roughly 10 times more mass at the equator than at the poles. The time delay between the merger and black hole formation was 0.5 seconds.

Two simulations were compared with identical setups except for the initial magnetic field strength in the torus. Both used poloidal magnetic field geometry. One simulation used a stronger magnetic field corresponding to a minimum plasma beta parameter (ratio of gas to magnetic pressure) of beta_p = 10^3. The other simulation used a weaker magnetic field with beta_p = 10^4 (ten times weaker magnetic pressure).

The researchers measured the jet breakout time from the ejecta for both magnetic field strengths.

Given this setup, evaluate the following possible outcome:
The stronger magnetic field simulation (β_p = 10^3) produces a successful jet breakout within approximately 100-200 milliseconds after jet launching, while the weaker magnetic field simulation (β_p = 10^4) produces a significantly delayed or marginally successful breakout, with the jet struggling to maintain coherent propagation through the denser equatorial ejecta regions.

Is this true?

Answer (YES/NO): NO